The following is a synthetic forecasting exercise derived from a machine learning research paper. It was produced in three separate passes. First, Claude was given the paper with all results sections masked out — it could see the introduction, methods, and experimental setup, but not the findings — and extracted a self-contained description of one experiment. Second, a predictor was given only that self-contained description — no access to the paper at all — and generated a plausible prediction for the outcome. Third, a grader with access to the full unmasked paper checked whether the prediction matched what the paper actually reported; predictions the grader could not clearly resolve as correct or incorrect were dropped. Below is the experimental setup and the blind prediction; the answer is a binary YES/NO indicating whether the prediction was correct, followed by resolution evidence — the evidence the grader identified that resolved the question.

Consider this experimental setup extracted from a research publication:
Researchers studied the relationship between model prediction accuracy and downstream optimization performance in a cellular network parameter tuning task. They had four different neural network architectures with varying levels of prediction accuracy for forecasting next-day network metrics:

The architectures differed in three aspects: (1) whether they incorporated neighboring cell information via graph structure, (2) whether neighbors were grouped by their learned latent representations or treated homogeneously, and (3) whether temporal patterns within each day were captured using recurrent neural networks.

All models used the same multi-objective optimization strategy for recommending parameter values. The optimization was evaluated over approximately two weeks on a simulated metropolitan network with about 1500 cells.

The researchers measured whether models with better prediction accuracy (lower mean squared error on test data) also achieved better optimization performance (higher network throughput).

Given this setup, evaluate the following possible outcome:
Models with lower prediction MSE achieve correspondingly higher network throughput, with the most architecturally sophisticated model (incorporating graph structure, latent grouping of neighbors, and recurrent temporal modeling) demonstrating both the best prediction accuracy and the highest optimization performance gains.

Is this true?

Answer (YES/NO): YES